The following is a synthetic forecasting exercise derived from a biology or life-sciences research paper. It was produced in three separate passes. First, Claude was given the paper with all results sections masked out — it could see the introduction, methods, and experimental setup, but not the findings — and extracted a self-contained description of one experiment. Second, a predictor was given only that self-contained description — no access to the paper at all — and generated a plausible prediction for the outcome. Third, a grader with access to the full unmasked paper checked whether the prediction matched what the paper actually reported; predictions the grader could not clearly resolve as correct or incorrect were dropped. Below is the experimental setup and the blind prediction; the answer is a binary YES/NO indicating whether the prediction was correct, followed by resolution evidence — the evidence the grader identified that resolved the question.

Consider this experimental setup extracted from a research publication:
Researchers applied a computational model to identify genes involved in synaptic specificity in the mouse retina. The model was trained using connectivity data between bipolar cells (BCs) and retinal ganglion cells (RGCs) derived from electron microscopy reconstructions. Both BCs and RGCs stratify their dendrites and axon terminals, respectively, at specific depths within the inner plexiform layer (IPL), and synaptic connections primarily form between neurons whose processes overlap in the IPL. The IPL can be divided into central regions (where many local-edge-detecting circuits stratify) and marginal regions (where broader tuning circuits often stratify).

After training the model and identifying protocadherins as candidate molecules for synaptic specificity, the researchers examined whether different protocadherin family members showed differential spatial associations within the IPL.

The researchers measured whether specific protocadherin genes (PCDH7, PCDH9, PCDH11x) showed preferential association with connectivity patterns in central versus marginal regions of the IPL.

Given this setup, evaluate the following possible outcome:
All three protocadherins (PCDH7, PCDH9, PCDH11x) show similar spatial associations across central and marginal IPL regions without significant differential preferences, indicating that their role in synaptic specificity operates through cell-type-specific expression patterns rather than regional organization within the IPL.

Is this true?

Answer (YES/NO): NO